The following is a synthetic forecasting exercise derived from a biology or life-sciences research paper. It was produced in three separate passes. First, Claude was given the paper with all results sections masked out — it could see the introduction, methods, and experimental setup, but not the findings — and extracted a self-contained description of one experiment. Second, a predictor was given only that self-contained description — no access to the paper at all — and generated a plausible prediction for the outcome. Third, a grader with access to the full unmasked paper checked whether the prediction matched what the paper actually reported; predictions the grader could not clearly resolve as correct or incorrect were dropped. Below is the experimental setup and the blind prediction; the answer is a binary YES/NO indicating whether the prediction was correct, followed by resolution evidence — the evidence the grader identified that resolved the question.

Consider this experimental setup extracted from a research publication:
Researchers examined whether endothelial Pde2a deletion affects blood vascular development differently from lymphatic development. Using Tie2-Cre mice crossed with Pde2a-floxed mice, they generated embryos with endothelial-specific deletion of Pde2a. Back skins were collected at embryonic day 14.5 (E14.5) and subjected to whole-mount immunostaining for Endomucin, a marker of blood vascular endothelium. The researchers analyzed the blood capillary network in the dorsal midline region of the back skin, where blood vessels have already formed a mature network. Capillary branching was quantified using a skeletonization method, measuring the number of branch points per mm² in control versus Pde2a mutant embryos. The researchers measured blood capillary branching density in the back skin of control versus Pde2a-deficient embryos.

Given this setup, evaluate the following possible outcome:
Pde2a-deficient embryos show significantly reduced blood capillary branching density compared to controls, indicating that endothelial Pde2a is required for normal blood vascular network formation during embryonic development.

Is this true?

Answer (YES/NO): NO